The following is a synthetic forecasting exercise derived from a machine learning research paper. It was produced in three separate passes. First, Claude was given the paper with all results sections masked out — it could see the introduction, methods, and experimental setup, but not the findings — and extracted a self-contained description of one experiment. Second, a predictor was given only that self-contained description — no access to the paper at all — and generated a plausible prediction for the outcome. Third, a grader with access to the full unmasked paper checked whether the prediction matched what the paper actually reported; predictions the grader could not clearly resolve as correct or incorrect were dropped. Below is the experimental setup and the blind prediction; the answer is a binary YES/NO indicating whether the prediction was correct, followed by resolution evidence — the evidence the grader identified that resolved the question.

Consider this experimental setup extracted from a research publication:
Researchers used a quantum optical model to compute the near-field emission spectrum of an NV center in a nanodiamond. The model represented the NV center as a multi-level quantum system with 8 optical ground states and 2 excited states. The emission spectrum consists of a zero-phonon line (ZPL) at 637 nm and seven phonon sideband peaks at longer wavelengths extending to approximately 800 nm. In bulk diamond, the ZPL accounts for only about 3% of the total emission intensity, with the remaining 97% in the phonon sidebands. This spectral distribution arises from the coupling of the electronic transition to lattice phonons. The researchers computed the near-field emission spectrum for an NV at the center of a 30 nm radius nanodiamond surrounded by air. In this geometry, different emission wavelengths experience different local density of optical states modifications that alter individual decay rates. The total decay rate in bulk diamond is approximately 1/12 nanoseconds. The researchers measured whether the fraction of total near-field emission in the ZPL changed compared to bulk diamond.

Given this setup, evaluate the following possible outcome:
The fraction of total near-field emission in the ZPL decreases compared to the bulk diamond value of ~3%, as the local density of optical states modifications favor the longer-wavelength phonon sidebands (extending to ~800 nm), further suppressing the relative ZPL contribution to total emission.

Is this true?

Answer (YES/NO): NO